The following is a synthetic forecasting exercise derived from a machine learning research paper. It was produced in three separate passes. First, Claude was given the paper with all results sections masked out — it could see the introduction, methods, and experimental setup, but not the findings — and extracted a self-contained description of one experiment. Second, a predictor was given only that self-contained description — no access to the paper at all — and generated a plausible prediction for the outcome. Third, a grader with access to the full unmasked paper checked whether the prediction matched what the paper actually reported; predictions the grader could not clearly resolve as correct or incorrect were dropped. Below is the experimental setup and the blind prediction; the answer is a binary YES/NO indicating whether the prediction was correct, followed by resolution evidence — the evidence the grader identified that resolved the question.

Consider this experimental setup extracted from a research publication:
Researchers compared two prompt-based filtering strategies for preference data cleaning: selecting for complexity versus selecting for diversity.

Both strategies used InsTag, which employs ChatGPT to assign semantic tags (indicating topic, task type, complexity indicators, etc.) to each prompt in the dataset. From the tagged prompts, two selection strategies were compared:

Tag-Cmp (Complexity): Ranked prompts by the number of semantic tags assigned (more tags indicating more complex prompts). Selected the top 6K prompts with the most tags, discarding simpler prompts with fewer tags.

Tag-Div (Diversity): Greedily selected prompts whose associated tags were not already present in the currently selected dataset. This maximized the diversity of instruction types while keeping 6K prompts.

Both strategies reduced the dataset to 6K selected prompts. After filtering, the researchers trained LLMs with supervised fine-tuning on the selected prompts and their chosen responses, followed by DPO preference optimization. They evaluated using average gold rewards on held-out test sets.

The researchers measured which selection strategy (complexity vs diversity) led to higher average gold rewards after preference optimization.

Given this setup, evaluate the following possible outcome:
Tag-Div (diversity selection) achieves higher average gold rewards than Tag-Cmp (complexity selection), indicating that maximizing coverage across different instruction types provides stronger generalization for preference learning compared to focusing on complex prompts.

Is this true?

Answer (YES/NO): NO